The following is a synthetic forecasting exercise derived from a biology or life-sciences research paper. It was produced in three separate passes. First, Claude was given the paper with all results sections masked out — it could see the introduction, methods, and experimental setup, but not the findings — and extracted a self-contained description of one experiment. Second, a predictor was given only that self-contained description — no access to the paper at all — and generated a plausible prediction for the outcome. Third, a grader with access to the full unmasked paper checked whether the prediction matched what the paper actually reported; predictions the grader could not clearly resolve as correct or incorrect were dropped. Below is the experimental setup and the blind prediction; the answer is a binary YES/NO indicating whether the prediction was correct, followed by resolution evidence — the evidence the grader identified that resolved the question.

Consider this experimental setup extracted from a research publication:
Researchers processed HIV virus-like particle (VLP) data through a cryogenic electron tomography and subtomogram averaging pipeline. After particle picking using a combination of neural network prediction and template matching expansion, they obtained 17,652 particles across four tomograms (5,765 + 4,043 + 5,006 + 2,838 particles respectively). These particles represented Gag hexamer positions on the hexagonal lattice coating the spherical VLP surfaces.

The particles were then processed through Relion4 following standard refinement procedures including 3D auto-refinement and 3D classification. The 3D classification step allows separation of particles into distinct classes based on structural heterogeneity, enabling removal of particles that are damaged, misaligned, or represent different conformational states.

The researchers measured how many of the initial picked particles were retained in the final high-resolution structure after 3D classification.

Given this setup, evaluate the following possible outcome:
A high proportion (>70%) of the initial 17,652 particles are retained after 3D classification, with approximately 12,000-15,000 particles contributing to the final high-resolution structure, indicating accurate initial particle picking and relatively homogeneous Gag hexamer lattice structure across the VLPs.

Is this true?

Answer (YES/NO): YES